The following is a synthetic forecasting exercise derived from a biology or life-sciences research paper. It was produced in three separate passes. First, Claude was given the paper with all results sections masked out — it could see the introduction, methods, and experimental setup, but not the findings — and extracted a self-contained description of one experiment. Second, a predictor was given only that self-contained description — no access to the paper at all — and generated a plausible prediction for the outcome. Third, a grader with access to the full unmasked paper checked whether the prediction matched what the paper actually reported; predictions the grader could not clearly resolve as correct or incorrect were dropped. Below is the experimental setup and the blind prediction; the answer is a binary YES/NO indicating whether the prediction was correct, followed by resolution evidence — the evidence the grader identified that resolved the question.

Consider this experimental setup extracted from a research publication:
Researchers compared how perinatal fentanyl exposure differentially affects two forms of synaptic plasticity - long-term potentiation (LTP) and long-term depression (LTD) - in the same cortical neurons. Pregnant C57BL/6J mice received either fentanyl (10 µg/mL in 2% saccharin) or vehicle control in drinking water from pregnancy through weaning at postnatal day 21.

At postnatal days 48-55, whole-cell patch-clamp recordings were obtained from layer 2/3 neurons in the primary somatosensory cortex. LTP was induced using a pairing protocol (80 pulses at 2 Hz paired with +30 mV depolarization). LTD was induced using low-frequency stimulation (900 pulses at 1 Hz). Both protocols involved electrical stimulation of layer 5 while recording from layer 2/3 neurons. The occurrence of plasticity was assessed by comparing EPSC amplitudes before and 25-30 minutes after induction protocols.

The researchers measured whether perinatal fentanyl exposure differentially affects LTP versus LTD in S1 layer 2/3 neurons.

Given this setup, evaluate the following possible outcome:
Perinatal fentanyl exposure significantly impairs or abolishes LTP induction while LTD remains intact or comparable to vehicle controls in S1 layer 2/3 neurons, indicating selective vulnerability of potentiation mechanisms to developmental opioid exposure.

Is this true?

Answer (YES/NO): YES